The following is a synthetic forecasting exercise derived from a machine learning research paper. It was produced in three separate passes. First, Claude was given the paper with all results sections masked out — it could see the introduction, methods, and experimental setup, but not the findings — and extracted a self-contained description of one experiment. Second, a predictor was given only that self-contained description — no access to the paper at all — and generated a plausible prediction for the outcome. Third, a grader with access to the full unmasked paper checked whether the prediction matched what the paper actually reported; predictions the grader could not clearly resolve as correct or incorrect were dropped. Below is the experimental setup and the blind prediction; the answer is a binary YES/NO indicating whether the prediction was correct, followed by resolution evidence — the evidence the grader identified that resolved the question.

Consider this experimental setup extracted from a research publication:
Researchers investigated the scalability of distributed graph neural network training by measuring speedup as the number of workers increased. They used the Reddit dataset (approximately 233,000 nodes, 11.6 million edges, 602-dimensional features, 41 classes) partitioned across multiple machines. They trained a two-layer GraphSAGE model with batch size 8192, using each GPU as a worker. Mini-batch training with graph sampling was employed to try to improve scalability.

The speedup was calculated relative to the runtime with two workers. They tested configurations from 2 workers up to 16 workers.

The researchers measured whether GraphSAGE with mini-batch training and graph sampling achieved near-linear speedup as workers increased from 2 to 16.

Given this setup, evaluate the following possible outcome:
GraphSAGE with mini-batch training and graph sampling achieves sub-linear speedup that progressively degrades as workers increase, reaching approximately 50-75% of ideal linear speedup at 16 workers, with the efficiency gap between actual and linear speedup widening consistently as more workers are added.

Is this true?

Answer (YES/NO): NO